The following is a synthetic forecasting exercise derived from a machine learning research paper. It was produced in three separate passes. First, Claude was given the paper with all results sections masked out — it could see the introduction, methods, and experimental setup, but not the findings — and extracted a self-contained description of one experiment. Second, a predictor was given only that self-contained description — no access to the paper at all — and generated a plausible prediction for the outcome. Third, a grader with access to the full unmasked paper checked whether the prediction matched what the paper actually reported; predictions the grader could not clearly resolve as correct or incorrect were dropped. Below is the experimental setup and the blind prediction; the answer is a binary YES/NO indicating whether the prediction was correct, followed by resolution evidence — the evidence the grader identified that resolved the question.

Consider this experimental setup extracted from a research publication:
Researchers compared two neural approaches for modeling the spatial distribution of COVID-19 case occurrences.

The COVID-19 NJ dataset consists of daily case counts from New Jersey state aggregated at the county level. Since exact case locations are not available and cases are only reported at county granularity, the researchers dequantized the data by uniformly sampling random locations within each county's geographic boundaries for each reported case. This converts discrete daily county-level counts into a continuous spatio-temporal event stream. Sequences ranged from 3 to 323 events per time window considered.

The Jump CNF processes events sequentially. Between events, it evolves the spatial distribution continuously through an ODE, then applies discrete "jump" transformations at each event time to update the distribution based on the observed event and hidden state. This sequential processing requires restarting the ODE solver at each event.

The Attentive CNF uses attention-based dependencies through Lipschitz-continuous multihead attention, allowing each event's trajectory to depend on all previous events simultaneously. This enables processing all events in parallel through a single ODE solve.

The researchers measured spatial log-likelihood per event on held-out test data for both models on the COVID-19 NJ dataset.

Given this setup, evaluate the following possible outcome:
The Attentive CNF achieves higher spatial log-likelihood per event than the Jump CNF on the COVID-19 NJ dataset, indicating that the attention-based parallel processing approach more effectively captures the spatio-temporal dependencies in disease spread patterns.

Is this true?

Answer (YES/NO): YES